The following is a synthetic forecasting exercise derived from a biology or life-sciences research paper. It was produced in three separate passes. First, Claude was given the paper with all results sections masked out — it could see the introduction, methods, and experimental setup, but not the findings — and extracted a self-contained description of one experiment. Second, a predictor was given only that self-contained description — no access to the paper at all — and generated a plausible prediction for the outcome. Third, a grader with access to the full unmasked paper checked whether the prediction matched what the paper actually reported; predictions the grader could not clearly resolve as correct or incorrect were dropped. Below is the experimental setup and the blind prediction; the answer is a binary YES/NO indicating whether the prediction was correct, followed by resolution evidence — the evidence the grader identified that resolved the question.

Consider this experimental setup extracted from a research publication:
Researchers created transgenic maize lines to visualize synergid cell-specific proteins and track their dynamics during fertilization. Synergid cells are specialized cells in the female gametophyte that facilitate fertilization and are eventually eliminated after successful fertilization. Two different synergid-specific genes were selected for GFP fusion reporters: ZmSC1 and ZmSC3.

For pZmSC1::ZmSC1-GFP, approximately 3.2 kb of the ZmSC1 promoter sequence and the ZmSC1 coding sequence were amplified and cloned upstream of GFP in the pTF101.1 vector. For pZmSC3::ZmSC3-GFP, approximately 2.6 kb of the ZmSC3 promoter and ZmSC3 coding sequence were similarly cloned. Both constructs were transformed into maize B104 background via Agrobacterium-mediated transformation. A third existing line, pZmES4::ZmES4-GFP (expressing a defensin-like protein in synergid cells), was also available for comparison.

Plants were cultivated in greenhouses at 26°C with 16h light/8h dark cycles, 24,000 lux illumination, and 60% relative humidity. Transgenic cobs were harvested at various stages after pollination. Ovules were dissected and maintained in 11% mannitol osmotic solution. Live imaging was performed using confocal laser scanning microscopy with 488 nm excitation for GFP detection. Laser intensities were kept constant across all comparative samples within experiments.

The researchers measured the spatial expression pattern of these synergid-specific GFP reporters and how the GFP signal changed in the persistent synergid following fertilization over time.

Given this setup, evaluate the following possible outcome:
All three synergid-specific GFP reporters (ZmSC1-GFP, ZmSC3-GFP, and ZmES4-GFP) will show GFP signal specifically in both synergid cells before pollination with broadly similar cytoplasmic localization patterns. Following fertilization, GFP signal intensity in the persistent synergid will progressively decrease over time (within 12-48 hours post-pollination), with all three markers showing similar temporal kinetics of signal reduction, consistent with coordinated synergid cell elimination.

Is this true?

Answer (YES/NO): NO